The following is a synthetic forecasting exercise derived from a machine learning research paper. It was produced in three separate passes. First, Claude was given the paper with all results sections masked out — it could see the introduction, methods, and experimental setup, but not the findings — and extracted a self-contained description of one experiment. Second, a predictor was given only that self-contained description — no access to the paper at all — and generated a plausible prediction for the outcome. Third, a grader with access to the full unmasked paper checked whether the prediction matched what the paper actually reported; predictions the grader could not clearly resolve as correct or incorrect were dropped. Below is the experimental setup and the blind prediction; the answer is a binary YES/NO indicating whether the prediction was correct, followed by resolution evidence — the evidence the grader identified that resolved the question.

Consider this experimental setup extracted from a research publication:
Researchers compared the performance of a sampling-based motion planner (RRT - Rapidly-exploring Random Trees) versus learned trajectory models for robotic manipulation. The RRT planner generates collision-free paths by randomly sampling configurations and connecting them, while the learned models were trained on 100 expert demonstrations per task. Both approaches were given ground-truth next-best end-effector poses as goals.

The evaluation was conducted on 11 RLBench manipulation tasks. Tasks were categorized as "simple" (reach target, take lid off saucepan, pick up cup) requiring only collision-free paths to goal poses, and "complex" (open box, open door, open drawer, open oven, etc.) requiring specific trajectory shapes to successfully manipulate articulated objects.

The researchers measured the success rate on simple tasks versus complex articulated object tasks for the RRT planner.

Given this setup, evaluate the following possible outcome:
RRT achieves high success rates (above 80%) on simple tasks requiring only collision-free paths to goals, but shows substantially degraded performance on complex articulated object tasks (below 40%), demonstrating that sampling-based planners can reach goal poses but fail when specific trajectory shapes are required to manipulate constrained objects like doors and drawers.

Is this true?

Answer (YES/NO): NO